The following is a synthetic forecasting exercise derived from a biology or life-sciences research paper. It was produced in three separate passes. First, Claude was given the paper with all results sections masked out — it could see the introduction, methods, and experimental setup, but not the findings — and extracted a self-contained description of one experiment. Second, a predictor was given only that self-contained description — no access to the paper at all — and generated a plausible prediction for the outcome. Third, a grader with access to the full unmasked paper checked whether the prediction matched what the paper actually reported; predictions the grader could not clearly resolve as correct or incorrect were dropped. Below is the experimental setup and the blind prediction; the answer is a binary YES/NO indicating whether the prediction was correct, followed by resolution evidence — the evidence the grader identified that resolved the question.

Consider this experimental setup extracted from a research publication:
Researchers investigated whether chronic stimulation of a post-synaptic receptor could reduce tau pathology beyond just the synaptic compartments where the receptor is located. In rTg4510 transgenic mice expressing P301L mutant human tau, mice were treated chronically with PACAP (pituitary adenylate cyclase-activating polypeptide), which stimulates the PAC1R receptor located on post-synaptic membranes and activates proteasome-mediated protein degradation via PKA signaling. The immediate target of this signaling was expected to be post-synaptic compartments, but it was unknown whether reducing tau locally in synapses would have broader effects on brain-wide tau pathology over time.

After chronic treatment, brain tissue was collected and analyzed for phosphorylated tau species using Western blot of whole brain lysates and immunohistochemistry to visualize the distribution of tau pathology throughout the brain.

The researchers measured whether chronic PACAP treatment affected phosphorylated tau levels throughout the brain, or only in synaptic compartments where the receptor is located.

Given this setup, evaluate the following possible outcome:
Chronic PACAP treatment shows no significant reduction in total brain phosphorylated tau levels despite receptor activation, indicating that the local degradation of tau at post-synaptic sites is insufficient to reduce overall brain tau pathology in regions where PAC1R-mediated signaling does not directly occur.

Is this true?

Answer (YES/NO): NO